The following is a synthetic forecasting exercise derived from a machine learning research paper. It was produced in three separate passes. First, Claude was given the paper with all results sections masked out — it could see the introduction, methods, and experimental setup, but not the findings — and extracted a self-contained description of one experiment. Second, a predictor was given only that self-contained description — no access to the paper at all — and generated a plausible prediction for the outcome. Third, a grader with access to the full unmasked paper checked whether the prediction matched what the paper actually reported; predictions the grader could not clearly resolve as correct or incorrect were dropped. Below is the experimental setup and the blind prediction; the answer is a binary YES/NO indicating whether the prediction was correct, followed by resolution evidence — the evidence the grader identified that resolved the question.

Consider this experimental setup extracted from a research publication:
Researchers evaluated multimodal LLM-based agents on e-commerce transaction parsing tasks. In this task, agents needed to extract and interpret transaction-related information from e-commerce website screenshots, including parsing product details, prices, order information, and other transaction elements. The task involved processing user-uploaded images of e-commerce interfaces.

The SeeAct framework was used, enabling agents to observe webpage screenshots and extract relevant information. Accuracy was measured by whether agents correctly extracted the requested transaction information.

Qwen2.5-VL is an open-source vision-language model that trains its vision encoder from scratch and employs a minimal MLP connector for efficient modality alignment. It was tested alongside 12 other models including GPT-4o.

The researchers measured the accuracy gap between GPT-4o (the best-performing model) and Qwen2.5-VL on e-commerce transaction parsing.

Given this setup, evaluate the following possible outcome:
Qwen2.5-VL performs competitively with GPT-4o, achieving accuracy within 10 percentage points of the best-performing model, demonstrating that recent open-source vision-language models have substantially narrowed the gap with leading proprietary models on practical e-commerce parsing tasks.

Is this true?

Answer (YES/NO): NO